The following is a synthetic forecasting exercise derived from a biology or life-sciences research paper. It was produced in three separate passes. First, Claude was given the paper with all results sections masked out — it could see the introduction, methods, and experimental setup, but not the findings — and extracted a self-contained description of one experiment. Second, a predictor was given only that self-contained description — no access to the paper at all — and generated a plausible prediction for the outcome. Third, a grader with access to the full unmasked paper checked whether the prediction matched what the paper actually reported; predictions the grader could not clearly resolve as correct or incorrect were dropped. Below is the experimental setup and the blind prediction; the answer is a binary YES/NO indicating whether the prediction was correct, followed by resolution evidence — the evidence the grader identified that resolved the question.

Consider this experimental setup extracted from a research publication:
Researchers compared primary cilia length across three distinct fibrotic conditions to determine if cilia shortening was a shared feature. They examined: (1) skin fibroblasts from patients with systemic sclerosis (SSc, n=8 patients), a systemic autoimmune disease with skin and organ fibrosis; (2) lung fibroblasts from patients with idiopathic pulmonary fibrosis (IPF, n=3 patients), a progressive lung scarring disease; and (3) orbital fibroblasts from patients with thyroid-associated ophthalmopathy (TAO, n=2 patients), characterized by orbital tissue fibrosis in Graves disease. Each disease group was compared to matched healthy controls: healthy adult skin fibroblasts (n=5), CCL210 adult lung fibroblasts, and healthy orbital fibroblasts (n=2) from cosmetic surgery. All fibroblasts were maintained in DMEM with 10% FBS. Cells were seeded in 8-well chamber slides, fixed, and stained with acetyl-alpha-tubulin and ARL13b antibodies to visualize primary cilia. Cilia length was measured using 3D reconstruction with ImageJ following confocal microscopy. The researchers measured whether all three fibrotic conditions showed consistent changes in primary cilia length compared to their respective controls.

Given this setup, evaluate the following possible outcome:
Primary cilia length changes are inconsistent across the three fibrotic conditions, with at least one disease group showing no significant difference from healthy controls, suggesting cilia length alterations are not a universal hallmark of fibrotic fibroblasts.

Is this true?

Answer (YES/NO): NO